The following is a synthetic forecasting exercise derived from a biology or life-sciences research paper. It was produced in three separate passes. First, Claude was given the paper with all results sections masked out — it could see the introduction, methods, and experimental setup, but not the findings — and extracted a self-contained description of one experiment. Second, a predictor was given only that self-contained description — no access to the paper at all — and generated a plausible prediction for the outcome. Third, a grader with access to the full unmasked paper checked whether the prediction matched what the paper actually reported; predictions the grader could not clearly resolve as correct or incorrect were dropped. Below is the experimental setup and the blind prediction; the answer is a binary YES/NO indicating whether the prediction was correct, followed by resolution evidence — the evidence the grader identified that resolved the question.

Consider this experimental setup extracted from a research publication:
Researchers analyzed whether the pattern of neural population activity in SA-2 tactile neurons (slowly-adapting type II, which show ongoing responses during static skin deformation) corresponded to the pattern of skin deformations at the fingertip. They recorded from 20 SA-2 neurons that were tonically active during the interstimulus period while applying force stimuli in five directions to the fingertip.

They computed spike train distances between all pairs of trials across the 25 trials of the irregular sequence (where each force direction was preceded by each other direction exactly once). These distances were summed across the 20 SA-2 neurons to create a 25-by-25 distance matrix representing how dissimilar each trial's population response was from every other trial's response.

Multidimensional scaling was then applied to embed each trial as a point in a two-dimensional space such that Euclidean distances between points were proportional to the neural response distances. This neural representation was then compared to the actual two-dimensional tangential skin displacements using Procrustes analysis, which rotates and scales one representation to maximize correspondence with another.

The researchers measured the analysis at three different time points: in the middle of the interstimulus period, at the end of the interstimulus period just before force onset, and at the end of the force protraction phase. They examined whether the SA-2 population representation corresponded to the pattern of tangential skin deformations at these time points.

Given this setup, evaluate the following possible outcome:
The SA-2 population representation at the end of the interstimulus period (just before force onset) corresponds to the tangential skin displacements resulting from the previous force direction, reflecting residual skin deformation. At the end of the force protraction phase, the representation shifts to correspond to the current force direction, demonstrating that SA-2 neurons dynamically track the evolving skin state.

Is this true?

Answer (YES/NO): YES